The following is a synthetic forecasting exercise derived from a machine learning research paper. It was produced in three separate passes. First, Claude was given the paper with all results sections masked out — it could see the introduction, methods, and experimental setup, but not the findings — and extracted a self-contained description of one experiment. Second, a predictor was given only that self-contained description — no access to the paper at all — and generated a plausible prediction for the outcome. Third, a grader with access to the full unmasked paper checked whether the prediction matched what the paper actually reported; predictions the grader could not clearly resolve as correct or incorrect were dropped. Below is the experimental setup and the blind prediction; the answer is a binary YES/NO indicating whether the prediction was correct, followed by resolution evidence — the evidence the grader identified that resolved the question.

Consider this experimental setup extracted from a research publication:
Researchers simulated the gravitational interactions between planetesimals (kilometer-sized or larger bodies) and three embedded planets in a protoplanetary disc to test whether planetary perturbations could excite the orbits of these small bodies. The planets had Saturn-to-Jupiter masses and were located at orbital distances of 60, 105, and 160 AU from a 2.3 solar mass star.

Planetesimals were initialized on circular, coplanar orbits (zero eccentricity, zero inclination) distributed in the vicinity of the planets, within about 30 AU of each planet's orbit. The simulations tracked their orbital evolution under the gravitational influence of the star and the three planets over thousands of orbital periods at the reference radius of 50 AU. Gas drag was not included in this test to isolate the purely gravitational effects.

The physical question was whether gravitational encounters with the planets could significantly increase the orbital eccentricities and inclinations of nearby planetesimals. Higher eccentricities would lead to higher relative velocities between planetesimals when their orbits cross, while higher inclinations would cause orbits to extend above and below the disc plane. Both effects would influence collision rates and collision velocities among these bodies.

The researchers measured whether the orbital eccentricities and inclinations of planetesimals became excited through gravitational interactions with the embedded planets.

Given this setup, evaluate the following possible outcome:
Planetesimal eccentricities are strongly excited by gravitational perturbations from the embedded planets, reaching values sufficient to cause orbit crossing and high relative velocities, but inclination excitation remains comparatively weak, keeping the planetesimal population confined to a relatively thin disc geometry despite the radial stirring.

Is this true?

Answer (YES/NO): NO